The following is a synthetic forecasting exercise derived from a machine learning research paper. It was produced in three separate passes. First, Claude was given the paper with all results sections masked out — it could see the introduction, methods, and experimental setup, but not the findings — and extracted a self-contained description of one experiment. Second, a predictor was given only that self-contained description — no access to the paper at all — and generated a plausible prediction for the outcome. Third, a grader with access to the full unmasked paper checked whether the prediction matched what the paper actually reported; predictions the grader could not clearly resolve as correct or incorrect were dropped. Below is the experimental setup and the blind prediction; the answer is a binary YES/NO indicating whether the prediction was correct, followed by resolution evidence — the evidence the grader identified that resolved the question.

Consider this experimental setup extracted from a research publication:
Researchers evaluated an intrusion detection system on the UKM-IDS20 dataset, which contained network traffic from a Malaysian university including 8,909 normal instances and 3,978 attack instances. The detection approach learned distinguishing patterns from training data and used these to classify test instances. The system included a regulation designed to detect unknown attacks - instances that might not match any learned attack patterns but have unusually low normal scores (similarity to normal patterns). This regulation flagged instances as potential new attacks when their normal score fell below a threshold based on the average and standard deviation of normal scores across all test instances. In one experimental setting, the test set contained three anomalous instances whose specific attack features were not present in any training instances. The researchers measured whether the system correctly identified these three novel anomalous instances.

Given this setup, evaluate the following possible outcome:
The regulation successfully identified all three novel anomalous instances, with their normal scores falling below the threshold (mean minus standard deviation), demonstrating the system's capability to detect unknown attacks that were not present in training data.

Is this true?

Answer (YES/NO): YES